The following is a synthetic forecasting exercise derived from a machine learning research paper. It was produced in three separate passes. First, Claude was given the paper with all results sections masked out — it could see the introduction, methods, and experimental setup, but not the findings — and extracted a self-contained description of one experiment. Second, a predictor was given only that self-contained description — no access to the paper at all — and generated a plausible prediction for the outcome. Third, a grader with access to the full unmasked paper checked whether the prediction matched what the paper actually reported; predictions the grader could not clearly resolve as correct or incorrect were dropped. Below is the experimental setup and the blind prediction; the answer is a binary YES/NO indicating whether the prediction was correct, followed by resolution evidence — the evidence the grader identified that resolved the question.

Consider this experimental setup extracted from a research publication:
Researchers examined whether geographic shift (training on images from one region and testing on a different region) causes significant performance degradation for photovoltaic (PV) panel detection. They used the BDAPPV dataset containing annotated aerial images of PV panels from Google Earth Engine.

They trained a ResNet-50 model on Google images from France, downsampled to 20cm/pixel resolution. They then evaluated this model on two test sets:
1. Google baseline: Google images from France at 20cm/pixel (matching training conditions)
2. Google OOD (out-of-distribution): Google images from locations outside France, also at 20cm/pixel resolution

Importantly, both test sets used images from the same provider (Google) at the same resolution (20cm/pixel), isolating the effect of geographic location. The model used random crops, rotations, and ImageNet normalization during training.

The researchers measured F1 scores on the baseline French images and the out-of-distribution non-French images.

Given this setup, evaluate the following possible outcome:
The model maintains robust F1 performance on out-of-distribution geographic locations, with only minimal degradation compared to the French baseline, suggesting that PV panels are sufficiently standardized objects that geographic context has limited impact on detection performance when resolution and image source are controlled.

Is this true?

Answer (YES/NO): YES